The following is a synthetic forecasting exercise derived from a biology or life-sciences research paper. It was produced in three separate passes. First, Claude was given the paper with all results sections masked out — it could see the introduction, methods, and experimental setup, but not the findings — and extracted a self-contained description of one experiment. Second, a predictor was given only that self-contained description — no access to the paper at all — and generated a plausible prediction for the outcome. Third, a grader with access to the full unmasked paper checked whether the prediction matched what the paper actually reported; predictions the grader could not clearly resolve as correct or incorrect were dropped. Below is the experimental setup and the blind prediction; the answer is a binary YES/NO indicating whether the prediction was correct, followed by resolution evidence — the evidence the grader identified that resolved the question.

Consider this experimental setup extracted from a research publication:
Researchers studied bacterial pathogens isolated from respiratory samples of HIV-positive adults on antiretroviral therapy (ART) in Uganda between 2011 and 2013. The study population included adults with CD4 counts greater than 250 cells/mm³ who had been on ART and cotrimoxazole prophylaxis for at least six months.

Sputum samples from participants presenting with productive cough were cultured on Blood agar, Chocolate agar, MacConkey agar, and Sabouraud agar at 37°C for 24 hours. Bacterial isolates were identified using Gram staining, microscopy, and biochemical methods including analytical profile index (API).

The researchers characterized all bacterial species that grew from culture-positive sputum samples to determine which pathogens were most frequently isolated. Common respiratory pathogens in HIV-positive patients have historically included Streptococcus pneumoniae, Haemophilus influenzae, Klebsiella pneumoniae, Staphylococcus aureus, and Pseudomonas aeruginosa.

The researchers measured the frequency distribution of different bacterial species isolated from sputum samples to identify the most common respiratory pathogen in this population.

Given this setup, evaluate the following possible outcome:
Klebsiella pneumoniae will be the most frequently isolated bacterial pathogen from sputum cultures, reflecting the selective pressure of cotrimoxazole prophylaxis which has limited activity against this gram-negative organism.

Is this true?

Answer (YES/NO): NO